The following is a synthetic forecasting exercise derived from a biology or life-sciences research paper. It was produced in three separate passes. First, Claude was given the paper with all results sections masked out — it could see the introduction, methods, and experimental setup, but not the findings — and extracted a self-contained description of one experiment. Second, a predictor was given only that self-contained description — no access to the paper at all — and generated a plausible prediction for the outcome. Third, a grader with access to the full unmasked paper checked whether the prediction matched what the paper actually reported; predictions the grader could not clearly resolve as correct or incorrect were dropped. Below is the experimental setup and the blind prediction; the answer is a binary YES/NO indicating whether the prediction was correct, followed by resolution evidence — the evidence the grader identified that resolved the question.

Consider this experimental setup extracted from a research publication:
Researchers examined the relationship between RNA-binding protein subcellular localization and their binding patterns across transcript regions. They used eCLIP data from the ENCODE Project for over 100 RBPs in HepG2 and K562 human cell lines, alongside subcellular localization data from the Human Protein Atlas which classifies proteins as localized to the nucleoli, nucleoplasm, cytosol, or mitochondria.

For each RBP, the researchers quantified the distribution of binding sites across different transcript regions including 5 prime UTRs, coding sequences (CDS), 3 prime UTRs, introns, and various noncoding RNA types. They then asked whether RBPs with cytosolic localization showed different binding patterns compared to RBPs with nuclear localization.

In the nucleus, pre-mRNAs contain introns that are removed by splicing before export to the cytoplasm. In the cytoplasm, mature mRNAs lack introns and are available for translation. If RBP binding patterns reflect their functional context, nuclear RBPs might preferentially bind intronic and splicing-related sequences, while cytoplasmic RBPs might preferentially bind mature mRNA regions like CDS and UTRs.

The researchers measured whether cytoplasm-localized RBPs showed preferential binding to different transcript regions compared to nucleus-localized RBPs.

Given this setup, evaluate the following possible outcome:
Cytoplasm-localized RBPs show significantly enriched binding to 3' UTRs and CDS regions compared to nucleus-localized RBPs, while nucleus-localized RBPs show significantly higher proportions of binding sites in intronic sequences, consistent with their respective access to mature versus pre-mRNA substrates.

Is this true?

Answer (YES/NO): NO